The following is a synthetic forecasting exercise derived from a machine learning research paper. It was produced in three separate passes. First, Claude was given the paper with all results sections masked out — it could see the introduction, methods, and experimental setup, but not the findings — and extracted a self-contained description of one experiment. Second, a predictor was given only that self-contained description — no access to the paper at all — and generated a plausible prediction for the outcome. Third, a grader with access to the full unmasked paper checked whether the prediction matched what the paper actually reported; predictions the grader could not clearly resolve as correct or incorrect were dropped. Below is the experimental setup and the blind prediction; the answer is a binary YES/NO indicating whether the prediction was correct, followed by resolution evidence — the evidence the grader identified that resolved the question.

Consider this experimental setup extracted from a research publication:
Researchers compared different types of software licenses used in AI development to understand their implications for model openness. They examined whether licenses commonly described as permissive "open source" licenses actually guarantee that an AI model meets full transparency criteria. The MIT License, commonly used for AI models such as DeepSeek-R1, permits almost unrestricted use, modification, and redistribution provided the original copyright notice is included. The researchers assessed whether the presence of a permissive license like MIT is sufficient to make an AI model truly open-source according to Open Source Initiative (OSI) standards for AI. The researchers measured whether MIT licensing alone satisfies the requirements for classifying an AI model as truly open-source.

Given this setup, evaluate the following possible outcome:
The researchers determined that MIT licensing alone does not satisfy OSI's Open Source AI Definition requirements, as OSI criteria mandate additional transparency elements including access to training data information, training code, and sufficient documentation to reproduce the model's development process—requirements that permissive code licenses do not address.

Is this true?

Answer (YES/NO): YES